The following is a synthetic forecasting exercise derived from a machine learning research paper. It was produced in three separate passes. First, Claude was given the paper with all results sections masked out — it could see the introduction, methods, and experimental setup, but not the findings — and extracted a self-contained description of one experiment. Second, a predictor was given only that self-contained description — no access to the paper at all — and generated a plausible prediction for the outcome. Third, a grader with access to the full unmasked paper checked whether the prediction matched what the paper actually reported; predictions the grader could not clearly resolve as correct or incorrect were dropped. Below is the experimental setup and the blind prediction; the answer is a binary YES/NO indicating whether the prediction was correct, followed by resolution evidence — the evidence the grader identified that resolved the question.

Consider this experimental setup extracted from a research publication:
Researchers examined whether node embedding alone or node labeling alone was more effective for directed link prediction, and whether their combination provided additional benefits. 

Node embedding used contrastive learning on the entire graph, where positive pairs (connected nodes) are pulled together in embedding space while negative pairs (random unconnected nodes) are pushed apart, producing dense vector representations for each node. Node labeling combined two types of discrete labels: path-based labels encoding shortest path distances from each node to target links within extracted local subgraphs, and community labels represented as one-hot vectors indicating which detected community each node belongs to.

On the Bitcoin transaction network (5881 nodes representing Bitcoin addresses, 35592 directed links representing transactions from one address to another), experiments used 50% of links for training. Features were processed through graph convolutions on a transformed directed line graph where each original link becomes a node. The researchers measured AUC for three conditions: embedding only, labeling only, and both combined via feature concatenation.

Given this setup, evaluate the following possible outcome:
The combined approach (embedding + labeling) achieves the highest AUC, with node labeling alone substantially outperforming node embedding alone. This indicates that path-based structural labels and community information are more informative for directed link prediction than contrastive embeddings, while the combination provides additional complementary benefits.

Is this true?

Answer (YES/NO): YES